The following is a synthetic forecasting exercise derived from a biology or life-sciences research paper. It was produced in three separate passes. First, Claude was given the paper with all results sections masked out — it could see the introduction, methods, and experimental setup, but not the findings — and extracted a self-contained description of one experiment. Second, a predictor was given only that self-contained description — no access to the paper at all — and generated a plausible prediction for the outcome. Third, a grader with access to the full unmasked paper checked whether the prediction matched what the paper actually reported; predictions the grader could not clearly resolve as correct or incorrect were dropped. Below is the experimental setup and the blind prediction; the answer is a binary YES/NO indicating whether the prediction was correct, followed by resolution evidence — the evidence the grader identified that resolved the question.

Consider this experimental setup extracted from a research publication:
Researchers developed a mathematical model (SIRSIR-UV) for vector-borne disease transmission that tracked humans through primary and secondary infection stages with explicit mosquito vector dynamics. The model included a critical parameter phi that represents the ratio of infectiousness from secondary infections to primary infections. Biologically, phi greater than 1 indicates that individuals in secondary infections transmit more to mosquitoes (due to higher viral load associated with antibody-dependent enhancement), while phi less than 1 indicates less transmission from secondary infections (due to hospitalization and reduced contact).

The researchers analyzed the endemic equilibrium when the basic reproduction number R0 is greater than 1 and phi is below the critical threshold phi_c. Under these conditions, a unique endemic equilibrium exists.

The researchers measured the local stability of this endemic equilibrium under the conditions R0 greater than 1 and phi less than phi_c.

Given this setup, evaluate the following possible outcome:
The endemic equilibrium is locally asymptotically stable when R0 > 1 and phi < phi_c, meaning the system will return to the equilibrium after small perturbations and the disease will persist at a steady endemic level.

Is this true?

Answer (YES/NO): YES